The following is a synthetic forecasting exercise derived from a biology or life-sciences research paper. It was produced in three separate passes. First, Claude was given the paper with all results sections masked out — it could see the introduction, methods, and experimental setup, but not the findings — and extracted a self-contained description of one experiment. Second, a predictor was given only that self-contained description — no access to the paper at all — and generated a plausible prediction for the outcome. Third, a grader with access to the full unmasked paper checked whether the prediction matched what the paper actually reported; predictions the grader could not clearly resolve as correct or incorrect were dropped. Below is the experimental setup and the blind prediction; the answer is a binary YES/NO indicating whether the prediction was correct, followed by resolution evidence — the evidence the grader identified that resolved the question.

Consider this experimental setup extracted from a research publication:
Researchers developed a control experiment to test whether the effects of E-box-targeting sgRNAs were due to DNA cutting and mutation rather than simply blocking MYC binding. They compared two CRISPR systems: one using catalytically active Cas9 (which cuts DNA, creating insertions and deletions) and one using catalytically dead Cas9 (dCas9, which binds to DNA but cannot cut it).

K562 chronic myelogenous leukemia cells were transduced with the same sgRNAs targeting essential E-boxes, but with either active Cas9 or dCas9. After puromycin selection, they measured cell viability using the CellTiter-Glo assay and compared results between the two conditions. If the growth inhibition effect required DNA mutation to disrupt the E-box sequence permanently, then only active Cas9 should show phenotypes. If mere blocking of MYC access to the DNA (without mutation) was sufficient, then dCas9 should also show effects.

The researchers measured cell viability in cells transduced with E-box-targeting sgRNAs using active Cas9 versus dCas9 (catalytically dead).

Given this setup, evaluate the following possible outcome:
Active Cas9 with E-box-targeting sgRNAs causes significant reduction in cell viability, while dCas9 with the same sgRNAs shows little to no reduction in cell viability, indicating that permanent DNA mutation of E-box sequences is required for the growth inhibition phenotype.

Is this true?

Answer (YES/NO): NO